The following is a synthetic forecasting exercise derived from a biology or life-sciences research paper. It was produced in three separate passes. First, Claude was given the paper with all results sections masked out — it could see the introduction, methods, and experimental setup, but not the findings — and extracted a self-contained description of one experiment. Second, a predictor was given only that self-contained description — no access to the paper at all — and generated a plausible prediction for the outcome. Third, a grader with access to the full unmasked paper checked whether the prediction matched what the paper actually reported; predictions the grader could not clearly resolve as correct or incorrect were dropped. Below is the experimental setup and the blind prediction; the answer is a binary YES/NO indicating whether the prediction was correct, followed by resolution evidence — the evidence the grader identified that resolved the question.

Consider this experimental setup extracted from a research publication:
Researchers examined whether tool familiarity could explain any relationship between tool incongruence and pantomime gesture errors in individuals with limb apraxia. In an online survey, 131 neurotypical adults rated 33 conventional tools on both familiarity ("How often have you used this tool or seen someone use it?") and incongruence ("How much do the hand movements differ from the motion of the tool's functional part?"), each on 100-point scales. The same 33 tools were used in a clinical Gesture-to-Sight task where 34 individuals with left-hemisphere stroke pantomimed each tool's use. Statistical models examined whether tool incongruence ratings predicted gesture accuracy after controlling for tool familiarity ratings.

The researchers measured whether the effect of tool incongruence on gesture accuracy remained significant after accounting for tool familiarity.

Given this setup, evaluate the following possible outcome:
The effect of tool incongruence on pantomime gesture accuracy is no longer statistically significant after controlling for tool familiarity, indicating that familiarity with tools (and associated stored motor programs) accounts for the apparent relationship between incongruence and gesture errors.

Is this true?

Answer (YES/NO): NO